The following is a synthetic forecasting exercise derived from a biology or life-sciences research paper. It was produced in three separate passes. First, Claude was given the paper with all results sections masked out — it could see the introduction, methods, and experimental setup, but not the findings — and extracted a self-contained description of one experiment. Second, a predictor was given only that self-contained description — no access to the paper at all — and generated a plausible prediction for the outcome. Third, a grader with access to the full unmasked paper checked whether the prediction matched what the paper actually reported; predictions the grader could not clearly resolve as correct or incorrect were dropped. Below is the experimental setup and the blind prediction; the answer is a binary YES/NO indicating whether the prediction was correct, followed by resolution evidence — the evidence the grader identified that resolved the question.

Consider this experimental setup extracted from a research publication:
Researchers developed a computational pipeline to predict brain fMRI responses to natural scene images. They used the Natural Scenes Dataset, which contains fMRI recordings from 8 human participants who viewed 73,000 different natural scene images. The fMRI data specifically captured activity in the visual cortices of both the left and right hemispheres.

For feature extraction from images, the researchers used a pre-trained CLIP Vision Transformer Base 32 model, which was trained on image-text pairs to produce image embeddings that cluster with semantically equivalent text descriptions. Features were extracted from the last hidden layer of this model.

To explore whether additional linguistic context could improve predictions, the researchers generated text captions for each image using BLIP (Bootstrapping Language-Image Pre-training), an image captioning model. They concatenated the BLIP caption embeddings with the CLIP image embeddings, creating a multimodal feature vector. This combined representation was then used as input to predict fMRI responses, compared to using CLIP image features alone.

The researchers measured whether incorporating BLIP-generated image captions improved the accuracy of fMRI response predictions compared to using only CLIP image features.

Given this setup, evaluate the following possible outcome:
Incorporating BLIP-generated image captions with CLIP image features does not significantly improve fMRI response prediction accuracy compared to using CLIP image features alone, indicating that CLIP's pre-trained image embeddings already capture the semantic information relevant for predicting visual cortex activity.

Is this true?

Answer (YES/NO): NO